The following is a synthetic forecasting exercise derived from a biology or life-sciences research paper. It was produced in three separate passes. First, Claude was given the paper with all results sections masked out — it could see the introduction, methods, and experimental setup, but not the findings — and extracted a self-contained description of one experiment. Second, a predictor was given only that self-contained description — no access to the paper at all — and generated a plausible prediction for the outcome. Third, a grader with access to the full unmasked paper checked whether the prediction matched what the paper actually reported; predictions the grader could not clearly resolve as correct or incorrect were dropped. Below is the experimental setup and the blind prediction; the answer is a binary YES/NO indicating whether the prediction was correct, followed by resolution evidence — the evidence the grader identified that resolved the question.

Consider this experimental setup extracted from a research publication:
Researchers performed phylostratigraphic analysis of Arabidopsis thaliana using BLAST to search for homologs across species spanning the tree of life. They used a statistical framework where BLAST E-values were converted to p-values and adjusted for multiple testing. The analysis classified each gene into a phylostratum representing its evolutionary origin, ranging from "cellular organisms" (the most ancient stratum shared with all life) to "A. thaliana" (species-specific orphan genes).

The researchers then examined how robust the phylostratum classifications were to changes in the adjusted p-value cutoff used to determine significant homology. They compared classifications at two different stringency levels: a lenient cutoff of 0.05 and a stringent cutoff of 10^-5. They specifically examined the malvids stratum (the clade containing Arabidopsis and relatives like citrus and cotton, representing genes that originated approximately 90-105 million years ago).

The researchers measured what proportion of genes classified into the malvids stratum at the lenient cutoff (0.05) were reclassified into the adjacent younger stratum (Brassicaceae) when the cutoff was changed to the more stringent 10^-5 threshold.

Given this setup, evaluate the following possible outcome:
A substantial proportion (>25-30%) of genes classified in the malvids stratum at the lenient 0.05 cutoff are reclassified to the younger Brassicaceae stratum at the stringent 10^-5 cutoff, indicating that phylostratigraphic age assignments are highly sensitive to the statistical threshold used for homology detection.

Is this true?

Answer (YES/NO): YES